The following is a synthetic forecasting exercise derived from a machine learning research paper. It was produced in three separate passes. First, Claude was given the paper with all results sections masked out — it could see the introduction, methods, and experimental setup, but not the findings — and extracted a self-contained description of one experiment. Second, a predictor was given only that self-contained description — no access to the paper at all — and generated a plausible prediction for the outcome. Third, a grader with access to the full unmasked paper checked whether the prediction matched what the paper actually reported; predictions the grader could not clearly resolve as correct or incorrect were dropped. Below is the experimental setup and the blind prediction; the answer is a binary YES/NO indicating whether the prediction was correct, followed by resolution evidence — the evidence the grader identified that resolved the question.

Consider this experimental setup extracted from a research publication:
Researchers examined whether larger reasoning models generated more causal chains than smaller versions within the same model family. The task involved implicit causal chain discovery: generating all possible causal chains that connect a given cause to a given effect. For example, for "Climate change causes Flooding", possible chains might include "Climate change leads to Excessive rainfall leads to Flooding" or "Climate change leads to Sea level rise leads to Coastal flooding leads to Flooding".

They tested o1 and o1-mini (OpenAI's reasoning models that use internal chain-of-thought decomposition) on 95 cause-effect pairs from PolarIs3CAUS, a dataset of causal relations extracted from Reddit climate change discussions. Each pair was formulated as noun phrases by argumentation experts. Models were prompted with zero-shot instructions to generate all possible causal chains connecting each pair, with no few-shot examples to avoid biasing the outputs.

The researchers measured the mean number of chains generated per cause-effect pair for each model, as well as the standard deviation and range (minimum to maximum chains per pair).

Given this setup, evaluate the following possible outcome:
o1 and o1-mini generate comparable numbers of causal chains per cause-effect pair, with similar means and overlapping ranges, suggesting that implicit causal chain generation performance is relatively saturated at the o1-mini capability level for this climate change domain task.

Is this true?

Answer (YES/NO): NO